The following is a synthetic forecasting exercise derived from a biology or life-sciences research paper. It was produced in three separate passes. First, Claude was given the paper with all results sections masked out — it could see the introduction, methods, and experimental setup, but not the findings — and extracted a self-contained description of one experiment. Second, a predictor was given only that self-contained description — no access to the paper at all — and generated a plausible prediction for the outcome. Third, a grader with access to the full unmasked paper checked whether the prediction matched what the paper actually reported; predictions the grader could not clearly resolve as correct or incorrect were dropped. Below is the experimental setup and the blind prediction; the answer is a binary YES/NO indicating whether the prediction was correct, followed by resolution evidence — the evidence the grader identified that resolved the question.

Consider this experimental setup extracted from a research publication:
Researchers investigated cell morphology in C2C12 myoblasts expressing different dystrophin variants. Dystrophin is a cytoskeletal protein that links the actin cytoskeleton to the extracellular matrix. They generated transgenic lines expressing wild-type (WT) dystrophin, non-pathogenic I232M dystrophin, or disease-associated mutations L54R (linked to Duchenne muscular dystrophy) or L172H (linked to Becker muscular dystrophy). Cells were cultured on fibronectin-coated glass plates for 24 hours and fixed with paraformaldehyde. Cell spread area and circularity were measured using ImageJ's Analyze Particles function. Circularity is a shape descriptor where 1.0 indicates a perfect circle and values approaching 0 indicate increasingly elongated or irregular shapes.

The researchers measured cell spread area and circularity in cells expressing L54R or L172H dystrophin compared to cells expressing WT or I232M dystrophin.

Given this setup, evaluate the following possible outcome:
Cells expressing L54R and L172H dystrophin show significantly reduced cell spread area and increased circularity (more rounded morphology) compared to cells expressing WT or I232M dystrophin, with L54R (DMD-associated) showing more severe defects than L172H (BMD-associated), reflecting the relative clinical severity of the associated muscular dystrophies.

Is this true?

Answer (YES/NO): NO